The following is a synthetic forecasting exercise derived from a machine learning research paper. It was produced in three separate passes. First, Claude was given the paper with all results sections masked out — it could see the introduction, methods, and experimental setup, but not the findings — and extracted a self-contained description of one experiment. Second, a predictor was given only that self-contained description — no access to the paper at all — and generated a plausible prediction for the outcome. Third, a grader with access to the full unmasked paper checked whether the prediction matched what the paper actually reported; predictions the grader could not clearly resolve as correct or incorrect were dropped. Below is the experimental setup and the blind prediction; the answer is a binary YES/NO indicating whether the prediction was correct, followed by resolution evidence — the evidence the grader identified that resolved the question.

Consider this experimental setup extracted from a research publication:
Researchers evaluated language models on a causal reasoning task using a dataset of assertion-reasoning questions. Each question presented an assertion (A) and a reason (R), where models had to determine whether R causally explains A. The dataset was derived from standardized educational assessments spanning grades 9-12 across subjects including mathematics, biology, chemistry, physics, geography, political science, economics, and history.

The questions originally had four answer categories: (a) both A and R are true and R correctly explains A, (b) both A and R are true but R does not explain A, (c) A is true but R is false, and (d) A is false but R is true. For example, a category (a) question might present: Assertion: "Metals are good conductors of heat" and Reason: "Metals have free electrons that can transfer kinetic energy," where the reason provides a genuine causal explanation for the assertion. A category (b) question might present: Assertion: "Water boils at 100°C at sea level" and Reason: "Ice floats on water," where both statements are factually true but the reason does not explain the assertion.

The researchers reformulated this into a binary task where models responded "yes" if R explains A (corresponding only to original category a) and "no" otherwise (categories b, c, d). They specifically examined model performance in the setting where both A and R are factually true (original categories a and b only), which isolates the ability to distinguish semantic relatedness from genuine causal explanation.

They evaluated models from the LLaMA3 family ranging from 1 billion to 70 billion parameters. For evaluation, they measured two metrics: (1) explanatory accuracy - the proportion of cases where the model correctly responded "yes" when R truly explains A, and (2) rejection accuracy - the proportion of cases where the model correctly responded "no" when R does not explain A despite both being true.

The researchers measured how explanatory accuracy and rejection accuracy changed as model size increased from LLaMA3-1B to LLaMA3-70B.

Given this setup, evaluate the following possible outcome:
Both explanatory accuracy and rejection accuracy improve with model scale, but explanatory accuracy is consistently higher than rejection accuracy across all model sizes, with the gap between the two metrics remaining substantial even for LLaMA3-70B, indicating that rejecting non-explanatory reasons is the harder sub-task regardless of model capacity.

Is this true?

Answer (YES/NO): NO